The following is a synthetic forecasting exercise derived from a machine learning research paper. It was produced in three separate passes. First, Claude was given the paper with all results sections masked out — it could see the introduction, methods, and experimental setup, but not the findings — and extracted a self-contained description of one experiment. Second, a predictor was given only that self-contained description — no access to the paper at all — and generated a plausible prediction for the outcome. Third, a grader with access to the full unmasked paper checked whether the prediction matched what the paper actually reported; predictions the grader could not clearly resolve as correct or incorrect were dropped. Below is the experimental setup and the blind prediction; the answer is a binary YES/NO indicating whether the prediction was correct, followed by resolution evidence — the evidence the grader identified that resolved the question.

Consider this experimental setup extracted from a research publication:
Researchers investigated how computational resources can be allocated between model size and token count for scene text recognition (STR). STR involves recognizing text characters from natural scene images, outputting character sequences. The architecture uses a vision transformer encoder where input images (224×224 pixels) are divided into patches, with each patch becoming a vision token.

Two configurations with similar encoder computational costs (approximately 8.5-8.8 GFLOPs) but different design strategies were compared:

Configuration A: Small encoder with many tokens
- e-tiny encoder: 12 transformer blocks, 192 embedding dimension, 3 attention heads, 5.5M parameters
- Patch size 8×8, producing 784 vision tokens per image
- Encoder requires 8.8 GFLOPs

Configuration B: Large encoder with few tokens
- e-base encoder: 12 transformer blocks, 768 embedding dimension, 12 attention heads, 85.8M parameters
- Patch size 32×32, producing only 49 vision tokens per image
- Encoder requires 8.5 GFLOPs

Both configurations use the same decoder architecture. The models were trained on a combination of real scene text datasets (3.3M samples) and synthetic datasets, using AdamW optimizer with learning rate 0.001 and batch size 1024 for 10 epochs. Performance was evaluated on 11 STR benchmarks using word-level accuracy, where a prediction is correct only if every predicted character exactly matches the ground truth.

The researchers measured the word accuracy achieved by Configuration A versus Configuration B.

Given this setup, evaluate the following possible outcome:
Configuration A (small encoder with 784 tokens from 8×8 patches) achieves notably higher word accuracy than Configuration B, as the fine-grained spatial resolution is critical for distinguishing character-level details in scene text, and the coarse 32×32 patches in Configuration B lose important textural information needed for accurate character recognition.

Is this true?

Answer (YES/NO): NO